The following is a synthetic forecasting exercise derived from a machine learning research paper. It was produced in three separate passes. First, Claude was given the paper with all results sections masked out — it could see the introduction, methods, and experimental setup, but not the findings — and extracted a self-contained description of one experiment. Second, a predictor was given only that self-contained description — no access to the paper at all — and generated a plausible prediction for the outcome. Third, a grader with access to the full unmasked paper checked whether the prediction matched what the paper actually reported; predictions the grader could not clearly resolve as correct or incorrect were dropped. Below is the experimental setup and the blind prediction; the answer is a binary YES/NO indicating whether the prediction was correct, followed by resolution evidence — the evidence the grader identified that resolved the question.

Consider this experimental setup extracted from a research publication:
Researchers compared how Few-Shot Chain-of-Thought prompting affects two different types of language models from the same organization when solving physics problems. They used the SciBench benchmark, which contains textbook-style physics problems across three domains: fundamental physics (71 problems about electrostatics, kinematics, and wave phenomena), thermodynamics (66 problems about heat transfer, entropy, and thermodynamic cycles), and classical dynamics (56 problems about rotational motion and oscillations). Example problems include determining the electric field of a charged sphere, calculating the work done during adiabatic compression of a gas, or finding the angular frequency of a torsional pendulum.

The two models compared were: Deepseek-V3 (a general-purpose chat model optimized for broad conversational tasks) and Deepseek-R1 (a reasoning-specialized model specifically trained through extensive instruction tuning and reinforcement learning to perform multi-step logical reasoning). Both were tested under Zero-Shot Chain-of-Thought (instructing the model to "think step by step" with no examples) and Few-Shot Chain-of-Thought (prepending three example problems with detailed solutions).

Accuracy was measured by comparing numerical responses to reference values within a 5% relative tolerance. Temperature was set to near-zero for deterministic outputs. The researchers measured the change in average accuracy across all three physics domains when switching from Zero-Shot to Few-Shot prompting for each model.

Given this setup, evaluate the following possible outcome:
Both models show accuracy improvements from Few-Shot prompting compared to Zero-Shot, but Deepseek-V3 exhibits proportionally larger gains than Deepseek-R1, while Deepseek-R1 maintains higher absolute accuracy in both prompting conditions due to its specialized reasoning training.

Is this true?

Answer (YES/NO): NO